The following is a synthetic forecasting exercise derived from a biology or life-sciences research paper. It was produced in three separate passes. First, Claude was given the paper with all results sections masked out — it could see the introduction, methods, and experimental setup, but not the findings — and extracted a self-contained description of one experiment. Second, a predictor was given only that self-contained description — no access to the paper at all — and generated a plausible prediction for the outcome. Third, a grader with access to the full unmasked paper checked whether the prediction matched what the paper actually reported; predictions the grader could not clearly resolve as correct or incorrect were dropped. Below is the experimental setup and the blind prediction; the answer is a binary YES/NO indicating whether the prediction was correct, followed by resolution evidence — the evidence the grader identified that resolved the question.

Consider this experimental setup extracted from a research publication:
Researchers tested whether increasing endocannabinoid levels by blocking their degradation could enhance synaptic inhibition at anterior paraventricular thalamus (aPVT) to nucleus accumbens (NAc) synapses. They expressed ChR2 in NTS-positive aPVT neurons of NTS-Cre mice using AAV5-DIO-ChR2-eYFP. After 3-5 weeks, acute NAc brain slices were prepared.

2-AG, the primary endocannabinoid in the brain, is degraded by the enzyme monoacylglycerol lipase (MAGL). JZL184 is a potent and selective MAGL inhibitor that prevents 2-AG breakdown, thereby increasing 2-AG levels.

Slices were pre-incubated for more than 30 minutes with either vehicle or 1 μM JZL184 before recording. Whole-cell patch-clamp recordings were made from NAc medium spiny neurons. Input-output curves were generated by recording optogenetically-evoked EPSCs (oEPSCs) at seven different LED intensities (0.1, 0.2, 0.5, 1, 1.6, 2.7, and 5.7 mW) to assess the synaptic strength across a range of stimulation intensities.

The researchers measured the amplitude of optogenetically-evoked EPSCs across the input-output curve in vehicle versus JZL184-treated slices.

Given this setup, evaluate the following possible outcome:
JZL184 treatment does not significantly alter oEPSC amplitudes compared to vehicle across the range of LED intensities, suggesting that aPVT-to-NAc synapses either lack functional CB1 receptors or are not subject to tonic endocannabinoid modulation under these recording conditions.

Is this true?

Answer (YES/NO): NO